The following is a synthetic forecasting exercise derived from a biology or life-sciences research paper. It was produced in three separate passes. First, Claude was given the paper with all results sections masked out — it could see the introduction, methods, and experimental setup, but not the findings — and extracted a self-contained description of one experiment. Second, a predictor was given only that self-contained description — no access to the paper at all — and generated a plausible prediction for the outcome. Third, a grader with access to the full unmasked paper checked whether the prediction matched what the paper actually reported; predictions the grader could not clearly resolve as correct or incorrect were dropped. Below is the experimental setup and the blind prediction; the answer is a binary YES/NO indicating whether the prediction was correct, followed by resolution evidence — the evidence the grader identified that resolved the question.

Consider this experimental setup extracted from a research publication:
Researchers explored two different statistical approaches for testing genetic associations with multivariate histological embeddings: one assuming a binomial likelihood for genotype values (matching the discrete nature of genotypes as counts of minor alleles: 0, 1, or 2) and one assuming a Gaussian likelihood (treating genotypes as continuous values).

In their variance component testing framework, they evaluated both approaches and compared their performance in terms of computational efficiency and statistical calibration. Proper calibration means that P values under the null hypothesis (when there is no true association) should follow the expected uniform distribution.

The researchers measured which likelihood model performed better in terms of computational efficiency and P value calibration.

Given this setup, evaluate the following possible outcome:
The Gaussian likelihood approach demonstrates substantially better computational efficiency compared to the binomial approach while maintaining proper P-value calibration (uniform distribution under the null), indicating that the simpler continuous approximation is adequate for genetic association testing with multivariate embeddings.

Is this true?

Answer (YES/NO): YES